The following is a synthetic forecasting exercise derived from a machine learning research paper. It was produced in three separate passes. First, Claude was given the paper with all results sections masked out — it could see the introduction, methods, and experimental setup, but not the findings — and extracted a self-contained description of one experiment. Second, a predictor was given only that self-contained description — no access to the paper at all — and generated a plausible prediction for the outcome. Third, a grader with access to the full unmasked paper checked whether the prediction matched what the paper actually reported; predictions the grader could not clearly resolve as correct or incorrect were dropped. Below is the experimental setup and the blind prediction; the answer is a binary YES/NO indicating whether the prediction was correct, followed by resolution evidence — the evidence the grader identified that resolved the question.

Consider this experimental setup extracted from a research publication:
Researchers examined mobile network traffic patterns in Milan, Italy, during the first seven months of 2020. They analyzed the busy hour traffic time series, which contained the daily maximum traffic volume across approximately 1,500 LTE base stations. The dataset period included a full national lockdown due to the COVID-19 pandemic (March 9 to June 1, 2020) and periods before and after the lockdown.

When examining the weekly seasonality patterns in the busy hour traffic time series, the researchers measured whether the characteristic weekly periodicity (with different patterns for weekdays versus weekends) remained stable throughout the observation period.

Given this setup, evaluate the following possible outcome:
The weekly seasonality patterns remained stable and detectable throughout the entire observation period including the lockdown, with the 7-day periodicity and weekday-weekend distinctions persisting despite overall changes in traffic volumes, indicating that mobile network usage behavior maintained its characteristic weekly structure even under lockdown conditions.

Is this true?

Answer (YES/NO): NO